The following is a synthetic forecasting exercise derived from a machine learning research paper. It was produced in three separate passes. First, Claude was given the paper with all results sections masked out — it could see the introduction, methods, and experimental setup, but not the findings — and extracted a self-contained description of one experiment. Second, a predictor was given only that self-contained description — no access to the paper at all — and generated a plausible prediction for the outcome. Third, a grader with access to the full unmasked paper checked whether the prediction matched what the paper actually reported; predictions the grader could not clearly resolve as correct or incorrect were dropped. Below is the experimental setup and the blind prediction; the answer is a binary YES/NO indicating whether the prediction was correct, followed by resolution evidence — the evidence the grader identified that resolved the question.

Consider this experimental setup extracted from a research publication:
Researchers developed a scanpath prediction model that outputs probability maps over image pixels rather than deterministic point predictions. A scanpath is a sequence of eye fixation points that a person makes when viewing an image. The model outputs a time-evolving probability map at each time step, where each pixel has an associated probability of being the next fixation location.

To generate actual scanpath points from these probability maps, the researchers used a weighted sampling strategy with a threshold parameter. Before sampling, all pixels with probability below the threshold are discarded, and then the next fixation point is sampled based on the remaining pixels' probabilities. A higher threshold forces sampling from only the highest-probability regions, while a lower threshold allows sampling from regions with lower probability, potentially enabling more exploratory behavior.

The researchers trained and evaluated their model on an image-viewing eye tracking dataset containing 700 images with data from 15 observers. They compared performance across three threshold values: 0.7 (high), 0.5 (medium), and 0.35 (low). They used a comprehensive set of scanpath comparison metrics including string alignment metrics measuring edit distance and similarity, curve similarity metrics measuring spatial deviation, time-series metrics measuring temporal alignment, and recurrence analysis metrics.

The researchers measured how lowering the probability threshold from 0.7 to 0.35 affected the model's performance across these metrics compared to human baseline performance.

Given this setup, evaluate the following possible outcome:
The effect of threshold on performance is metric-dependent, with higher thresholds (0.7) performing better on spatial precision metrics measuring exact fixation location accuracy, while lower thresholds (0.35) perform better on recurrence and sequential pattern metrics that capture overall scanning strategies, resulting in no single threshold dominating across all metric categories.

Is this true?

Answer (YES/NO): NO